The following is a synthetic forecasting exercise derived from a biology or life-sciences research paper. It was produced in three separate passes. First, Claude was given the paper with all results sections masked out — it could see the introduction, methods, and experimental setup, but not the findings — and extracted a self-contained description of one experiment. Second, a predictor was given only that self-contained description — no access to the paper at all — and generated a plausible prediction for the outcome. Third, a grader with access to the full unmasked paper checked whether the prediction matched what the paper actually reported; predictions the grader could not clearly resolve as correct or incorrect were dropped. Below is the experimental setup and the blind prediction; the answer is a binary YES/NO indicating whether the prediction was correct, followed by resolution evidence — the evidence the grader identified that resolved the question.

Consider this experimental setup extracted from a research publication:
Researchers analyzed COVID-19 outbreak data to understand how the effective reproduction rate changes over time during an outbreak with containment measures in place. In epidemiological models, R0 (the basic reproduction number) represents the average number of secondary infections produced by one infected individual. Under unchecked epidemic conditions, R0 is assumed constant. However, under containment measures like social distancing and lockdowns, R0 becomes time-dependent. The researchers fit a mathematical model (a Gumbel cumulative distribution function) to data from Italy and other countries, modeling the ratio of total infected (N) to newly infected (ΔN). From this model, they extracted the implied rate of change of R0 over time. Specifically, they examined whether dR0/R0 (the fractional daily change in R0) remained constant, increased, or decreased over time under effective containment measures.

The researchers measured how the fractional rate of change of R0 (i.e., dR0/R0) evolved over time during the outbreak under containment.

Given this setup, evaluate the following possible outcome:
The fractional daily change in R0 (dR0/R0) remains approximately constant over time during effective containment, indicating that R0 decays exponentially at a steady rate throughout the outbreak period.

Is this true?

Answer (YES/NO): NO